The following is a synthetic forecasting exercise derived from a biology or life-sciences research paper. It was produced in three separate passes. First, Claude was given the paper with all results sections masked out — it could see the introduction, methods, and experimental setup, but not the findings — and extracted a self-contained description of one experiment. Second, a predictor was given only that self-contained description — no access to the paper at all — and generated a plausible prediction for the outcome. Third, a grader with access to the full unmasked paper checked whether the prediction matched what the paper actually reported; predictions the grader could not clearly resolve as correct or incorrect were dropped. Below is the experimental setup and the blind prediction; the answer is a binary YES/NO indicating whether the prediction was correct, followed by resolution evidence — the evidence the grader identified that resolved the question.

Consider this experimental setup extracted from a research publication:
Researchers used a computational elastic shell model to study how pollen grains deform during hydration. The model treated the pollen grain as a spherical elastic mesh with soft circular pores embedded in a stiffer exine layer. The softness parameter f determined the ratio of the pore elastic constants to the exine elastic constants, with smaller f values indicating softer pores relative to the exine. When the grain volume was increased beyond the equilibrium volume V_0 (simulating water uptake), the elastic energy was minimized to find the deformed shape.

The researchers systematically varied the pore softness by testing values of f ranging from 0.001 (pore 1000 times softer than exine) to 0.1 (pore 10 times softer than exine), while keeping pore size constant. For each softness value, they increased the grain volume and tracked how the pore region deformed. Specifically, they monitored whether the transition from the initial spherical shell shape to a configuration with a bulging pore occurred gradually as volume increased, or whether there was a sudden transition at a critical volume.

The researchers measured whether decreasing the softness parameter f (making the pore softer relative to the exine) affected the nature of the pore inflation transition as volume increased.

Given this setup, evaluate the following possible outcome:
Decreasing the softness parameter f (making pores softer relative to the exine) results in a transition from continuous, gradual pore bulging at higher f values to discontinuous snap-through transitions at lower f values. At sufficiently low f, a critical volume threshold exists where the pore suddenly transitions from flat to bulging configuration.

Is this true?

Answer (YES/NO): NO